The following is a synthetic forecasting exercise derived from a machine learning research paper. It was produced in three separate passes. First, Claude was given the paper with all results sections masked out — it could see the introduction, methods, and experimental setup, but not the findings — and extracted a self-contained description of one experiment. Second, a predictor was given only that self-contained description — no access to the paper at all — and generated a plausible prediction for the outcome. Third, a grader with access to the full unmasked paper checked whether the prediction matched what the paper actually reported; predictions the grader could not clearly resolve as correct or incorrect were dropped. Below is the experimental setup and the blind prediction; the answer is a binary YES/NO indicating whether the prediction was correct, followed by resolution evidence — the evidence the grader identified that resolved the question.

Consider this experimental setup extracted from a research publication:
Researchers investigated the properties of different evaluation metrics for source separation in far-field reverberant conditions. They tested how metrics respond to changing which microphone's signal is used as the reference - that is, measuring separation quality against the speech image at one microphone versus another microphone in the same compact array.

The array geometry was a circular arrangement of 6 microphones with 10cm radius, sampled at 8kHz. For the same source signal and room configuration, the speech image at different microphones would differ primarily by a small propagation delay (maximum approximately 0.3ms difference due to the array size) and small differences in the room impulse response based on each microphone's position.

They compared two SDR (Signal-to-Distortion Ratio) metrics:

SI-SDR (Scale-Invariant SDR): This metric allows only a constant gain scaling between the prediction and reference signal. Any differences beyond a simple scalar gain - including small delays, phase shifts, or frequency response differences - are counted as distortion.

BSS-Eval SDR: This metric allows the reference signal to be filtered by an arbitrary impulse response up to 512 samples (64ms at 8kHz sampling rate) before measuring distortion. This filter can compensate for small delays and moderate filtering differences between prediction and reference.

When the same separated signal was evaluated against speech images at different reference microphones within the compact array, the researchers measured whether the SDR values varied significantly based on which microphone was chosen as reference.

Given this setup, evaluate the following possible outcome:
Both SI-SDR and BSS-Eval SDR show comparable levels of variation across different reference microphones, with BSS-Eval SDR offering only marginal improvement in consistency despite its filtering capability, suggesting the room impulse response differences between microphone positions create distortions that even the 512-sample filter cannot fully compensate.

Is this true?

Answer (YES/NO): NO